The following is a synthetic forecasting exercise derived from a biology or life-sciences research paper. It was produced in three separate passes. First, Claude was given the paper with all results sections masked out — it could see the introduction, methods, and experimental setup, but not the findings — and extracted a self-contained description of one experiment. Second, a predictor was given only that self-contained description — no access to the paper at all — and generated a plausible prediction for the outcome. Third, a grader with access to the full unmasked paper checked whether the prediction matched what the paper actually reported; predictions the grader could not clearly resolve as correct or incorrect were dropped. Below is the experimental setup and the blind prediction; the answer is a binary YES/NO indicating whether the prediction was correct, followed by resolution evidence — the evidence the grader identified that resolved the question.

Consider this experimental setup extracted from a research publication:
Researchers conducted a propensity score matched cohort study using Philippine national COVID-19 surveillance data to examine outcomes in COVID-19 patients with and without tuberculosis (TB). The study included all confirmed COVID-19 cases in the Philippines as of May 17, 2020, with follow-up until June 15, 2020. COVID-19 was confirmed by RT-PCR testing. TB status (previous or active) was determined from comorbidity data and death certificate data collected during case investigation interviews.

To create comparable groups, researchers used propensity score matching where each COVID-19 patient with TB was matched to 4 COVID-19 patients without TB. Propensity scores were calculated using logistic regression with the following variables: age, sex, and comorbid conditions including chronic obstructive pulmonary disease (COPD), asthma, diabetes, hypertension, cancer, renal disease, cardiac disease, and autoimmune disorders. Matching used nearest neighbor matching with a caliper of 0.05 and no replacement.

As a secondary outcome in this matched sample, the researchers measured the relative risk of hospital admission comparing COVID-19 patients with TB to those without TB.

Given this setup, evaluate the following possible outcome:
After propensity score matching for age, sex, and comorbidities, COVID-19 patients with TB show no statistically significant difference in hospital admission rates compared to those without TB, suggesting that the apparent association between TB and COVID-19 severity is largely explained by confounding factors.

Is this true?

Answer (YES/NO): NO